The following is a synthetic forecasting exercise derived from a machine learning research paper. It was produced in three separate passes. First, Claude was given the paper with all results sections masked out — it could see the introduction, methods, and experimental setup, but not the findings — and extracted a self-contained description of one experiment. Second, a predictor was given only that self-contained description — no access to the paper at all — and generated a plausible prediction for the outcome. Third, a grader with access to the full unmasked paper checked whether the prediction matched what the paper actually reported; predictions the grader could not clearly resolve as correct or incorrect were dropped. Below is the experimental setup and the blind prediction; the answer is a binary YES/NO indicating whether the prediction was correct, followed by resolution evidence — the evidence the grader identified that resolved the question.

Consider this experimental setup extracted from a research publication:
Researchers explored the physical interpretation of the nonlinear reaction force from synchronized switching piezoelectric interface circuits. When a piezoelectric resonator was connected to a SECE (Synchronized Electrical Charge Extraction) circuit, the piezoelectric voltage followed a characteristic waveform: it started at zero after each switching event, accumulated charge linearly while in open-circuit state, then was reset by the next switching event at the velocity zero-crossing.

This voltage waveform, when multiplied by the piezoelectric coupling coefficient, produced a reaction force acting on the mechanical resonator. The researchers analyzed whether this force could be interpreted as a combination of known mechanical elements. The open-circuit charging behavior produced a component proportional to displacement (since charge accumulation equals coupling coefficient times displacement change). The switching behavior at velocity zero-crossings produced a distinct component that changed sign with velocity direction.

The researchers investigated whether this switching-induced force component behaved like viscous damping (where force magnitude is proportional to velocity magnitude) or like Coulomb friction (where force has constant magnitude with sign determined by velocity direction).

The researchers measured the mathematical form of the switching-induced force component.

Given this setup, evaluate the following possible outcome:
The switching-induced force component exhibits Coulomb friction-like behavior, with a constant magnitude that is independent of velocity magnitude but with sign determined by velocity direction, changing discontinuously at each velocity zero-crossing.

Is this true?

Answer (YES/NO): YES